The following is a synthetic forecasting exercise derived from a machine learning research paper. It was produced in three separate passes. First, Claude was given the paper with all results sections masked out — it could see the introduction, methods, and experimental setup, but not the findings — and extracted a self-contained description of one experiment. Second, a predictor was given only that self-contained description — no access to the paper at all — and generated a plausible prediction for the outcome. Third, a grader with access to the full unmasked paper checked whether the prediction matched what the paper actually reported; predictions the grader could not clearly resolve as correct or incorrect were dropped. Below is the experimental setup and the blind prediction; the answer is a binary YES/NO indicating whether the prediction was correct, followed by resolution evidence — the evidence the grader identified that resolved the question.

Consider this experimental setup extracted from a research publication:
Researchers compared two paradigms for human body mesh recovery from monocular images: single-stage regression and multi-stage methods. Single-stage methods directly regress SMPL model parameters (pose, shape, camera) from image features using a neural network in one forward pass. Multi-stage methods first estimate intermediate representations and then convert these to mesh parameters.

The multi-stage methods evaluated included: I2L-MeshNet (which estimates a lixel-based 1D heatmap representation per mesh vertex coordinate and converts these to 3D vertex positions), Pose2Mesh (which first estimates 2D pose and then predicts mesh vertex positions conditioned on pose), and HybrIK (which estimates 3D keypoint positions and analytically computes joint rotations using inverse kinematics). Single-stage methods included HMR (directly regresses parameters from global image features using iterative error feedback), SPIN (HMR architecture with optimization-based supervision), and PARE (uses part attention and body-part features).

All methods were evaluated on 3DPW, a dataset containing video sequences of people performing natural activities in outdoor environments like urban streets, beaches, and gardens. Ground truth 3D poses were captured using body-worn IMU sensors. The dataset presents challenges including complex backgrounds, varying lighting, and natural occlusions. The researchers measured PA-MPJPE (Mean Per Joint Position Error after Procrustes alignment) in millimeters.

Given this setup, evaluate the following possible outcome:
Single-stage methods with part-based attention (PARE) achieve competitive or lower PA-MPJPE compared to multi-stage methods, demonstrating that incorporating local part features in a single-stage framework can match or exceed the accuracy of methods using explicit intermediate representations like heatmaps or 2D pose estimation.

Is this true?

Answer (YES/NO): YES